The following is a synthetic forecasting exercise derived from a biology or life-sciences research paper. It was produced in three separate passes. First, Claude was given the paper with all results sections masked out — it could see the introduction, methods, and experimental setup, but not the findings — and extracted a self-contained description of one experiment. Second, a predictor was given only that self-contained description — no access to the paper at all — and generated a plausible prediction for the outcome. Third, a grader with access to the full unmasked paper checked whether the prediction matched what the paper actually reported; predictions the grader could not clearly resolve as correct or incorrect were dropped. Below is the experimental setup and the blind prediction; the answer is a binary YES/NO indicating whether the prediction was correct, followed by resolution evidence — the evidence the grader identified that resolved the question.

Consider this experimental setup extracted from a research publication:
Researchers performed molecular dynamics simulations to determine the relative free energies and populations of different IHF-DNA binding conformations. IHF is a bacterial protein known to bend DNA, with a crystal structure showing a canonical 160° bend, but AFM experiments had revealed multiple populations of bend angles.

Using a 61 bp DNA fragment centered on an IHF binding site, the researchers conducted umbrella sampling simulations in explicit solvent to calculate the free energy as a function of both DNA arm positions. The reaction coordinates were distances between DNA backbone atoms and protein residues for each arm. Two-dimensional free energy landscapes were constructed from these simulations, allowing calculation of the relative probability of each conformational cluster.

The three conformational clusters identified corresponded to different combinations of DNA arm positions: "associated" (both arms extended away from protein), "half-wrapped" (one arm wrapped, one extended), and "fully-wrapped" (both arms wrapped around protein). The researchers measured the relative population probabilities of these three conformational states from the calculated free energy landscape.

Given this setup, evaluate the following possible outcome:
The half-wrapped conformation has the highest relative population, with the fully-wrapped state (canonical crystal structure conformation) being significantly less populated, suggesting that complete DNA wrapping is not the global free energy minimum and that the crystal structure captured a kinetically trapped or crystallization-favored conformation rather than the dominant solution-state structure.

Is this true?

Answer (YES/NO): NO